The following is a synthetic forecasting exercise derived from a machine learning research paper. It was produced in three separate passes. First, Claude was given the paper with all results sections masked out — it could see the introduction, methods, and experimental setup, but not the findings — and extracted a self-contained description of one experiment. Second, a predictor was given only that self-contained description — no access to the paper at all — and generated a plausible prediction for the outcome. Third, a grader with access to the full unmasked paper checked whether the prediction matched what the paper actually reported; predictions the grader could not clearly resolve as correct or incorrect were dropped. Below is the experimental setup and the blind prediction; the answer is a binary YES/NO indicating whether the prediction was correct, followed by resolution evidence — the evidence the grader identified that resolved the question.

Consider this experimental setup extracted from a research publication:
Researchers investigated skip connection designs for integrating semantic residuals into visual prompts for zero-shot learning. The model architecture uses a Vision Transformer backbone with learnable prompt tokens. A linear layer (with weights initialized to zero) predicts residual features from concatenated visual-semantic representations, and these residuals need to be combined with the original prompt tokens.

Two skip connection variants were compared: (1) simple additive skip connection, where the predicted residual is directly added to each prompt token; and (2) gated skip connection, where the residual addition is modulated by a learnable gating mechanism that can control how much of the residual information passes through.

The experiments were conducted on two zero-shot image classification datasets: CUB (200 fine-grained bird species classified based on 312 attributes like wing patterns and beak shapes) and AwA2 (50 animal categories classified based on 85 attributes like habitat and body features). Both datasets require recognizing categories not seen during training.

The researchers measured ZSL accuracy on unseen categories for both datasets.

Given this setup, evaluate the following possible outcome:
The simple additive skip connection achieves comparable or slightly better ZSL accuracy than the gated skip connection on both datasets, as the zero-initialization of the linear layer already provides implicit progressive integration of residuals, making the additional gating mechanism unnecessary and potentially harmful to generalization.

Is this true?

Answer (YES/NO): YES